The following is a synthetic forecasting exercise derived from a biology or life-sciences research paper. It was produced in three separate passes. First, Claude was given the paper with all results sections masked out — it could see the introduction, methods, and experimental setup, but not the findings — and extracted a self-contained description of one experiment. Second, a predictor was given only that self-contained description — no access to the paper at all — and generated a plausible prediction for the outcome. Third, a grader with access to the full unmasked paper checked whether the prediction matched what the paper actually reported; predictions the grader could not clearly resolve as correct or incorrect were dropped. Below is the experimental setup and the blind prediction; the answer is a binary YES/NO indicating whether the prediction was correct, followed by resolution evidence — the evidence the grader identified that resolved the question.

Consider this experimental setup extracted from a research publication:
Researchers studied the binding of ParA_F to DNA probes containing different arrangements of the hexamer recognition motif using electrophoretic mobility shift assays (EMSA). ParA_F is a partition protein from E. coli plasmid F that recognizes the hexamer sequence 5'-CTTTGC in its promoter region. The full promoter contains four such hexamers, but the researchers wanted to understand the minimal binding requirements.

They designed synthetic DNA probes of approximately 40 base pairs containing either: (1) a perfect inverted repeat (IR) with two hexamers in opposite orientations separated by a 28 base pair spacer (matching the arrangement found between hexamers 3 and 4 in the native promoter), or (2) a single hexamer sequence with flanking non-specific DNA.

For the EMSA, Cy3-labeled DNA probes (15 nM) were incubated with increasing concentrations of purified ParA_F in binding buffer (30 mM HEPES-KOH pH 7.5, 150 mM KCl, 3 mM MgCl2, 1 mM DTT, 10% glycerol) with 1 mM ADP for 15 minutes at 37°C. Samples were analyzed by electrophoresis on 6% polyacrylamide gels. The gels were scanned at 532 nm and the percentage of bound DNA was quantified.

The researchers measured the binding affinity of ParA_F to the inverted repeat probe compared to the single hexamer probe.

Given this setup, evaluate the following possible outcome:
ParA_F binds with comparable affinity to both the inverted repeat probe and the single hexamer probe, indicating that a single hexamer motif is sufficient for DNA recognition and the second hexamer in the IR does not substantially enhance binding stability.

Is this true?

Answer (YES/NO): NO